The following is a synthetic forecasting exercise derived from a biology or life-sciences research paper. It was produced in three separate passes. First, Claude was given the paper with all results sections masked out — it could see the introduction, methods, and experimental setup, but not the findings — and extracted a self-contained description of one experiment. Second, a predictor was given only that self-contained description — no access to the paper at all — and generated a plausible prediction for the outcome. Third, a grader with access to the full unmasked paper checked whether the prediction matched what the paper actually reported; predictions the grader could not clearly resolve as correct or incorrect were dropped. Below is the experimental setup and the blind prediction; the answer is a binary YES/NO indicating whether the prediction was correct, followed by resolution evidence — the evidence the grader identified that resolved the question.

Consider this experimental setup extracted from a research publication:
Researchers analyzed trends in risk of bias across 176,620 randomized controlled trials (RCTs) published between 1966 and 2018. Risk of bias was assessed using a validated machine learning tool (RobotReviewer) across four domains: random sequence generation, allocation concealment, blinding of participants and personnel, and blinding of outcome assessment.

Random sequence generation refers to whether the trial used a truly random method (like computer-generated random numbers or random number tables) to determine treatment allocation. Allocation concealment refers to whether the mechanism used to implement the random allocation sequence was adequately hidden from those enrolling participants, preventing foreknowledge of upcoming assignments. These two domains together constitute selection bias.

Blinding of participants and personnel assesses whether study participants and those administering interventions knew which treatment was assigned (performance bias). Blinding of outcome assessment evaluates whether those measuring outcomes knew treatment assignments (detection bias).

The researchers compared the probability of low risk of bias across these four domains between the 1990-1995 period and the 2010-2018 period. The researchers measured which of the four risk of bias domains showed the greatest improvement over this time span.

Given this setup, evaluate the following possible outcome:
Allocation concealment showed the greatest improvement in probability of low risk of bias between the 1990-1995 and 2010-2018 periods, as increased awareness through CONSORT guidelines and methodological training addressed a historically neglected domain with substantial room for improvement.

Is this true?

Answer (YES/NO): NO